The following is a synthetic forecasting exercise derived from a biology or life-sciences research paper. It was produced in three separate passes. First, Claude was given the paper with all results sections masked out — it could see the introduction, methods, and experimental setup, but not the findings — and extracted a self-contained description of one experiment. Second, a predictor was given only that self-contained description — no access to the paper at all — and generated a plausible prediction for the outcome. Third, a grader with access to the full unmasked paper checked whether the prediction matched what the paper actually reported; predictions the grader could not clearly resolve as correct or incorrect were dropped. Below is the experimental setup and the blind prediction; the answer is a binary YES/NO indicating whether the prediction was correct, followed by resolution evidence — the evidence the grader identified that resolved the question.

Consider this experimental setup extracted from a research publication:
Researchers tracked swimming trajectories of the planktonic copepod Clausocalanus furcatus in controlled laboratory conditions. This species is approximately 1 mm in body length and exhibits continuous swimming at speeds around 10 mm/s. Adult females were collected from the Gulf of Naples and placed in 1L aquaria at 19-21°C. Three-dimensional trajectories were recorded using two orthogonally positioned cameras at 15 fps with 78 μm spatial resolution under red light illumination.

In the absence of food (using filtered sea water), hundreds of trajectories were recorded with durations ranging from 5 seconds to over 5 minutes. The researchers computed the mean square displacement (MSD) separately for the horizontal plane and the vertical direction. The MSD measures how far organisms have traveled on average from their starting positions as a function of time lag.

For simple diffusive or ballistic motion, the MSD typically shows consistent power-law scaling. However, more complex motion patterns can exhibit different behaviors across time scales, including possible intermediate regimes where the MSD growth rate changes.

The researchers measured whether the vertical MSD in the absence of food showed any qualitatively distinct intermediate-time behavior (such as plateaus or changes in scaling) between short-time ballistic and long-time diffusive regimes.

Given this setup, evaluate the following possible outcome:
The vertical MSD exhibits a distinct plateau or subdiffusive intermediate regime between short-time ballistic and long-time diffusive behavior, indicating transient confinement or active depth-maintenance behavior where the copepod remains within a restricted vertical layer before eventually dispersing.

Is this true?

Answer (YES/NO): NO